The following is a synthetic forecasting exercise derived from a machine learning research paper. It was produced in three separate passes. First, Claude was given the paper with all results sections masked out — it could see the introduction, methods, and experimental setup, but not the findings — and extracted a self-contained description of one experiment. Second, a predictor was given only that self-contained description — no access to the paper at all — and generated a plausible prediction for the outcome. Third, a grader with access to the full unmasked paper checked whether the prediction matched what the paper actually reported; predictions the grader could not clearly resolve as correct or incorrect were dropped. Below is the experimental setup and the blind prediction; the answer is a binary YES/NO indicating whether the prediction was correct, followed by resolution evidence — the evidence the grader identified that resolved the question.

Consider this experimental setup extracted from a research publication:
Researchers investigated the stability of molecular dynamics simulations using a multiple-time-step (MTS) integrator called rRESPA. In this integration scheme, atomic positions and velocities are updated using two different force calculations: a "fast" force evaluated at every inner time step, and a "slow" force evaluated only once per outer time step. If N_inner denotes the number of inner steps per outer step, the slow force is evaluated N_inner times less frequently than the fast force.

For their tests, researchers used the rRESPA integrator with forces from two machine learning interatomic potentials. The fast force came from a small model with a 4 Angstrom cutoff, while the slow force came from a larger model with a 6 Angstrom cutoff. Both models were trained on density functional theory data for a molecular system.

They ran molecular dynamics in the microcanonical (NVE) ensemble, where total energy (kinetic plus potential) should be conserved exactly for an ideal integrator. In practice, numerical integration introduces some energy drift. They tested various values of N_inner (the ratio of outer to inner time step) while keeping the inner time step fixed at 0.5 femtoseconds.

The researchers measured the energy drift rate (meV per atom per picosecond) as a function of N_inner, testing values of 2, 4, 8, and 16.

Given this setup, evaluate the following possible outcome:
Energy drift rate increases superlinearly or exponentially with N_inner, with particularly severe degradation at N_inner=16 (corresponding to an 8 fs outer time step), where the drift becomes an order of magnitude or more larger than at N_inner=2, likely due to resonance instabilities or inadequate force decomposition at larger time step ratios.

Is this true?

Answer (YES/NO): NO